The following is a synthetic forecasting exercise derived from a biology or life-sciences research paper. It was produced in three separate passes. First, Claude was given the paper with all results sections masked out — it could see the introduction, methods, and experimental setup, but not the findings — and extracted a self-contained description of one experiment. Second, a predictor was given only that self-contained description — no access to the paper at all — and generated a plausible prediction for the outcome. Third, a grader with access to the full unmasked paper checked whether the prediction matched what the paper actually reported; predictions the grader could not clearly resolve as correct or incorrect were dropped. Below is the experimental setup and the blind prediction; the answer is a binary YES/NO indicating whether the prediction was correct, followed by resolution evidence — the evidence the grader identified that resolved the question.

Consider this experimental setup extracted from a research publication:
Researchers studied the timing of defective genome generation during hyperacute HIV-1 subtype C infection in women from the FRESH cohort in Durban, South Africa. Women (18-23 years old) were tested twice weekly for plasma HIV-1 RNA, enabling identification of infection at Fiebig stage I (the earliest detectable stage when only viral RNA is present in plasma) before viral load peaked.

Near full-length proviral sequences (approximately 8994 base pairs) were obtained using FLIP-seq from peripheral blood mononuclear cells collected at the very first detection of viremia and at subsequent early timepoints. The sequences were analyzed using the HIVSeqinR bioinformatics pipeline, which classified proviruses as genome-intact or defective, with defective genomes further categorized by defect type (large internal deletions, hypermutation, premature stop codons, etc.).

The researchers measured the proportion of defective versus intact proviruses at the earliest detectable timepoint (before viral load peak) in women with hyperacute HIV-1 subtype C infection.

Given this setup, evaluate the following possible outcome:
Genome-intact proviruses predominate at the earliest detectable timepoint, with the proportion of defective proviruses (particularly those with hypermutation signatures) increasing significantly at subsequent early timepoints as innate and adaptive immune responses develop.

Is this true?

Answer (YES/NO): YES